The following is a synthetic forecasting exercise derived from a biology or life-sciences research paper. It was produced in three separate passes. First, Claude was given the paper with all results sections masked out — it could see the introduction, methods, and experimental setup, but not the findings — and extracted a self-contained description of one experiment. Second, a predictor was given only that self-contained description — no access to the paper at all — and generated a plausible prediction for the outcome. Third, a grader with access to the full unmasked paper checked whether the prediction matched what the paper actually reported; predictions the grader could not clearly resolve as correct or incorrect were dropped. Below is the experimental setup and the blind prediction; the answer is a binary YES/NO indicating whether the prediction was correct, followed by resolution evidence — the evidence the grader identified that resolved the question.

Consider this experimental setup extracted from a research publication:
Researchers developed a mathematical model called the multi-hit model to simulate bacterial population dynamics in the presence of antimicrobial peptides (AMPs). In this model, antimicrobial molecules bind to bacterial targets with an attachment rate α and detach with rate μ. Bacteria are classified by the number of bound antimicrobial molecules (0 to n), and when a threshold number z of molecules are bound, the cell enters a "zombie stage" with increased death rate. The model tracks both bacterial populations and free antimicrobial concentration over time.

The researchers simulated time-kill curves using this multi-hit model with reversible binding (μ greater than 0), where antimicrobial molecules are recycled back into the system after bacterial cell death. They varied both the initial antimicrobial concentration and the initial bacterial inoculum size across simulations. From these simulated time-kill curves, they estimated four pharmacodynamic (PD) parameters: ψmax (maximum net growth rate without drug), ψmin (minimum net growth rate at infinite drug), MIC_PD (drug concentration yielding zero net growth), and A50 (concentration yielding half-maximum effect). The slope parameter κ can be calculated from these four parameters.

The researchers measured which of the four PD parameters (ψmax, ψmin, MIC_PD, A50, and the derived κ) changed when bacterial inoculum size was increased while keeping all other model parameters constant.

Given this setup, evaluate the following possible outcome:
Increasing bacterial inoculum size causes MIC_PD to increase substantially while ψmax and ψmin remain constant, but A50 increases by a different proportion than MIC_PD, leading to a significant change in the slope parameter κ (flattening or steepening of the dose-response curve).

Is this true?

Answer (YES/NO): YES